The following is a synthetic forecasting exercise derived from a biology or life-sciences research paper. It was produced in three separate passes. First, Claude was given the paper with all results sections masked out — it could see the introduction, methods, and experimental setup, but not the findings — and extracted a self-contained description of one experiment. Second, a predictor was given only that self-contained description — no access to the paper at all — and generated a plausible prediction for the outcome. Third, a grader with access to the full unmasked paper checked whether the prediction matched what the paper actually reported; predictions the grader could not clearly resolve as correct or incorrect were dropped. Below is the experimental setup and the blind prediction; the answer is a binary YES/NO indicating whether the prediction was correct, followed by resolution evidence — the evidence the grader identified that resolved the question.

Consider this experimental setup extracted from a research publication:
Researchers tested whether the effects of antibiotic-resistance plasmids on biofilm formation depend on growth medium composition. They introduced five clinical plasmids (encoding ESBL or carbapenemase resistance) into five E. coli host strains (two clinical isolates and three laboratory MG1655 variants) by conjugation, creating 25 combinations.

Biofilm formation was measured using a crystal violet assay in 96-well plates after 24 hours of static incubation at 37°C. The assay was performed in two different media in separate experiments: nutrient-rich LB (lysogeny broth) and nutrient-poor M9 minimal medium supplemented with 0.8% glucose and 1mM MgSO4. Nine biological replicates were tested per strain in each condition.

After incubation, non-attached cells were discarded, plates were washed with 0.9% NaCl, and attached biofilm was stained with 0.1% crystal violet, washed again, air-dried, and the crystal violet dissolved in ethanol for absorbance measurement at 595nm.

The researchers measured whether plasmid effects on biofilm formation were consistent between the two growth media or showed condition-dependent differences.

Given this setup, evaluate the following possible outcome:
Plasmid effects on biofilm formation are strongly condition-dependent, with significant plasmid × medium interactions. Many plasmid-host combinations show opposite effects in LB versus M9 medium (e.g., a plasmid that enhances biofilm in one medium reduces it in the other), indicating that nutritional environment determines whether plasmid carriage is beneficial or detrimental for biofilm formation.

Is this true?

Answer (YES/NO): NO